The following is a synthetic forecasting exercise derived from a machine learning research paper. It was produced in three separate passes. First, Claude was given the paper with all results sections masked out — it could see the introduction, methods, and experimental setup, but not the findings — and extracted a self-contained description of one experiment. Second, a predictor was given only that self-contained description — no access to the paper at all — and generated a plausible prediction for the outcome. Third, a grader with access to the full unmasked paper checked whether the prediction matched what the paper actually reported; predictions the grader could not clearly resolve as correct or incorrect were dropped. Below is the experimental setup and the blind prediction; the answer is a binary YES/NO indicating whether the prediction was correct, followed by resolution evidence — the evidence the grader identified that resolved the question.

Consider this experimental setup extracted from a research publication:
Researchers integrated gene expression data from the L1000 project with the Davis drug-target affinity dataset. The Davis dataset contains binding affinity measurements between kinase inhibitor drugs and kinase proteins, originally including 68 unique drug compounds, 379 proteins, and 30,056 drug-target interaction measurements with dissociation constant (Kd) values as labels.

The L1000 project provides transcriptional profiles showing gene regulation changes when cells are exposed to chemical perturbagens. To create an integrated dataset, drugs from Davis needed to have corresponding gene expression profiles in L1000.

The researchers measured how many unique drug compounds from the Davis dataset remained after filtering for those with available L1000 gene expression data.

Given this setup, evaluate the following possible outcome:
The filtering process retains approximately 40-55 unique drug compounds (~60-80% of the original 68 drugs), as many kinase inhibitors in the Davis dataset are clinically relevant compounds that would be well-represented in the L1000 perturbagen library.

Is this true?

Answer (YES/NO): NO